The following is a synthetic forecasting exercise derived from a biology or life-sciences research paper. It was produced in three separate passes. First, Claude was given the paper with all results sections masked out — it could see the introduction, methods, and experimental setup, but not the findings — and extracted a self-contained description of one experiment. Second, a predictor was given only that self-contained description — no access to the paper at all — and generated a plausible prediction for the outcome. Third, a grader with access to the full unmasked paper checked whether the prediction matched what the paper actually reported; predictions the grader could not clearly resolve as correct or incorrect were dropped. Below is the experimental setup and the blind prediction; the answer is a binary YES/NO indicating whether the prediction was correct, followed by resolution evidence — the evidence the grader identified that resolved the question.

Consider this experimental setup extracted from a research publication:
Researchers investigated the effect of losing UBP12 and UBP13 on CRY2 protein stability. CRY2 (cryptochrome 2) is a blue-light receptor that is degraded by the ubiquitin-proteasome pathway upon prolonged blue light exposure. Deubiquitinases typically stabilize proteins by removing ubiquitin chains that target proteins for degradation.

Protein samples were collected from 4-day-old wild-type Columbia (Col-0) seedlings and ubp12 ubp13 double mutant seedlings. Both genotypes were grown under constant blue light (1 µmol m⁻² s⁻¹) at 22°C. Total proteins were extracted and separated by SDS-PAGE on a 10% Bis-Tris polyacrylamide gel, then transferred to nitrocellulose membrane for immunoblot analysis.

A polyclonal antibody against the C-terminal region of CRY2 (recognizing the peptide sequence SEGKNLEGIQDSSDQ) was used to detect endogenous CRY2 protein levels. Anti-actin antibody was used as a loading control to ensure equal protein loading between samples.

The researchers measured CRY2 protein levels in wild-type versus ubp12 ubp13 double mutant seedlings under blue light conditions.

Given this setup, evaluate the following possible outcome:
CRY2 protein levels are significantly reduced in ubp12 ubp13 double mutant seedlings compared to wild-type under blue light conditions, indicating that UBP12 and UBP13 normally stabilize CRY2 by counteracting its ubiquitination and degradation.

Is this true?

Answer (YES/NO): NO